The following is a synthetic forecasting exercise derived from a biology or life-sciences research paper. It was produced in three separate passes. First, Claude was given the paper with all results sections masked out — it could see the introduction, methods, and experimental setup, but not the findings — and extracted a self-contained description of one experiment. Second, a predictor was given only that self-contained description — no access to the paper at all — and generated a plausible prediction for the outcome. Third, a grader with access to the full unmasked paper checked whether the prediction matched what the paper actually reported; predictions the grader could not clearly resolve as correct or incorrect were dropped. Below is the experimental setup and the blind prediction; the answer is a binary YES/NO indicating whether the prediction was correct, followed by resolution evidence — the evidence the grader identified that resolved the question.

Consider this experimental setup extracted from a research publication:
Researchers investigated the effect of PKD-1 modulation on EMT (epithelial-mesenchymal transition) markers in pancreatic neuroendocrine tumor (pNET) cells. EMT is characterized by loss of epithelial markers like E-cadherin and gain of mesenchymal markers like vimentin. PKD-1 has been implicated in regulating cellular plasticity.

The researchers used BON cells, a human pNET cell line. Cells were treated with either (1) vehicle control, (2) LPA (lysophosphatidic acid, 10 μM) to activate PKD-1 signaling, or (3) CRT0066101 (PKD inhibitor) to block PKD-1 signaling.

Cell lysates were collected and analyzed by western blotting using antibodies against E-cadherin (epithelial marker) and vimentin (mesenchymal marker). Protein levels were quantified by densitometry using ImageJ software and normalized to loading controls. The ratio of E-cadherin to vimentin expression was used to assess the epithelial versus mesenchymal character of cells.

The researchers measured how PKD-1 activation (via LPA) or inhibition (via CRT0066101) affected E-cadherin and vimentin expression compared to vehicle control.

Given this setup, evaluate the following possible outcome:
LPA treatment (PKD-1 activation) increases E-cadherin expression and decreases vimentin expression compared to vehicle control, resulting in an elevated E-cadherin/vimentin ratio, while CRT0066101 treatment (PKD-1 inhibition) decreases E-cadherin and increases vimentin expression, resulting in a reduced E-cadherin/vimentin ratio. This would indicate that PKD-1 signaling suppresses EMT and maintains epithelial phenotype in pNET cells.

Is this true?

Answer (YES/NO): NO